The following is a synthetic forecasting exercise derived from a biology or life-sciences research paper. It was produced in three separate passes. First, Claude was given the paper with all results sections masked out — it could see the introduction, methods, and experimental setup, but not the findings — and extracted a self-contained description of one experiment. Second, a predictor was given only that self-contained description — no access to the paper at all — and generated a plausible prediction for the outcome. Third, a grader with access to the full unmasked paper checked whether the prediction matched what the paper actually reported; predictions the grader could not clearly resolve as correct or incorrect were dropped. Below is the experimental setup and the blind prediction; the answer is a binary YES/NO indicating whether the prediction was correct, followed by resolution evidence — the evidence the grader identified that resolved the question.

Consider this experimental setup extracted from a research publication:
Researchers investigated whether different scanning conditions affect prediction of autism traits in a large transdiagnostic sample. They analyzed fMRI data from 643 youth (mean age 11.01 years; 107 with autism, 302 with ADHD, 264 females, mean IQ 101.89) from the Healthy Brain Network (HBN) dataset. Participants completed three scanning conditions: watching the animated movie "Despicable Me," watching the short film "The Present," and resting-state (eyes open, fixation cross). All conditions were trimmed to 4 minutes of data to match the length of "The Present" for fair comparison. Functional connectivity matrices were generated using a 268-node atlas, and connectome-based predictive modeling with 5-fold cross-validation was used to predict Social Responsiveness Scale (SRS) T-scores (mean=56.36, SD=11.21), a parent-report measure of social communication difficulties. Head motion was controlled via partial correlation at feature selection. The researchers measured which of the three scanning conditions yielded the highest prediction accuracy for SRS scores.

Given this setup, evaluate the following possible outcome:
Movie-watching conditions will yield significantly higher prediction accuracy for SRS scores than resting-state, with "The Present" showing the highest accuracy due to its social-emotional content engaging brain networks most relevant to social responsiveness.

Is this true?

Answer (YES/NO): NO